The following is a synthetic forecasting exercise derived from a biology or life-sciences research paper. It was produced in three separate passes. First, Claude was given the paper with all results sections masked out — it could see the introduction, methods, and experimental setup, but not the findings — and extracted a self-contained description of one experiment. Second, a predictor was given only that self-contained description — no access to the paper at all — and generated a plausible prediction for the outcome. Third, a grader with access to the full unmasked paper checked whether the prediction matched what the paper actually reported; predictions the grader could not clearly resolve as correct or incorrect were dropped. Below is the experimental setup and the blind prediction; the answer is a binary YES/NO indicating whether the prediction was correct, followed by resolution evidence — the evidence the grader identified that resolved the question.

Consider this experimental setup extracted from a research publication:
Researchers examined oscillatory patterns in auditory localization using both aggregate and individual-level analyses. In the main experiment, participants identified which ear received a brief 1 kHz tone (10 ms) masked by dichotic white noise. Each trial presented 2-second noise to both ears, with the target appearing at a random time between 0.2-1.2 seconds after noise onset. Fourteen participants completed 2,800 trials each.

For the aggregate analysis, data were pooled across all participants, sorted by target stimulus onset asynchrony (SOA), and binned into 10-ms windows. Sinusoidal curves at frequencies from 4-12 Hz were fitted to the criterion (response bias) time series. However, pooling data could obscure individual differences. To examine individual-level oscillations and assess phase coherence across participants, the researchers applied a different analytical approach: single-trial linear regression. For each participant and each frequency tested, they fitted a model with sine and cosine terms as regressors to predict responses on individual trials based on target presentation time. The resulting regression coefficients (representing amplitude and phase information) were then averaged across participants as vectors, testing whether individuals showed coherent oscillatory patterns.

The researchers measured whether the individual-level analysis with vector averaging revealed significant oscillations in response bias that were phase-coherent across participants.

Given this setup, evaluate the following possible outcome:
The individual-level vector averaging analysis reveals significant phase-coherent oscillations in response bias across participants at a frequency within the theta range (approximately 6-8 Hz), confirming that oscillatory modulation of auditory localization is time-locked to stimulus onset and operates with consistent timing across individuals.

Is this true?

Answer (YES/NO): NO